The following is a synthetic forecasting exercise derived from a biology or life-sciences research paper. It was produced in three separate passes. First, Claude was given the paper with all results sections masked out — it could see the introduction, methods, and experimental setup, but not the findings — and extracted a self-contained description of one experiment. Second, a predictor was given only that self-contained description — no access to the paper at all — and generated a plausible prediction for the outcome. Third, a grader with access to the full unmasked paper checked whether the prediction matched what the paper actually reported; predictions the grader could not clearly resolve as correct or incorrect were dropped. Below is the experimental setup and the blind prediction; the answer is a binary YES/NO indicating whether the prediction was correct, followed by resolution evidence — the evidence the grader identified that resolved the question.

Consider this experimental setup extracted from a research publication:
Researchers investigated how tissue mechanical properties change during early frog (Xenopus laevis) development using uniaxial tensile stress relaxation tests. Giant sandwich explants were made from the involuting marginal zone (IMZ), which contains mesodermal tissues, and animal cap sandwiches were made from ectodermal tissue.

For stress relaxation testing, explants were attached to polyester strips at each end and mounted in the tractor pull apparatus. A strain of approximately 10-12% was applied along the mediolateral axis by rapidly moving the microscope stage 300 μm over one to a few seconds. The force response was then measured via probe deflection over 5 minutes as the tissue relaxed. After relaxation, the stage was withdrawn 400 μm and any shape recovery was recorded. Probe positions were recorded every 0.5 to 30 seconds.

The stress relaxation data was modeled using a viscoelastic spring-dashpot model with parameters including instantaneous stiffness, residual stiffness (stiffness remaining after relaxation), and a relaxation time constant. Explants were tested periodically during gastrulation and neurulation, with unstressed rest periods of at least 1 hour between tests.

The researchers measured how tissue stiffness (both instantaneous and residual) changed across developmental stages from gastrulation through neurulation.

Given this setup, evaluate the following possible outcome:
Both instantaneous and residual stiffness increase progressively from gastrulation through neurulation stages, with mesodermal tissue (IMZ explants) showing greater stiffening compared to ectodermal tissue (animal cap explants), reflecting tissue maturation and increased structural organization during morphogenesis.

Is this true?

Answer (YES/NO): NO